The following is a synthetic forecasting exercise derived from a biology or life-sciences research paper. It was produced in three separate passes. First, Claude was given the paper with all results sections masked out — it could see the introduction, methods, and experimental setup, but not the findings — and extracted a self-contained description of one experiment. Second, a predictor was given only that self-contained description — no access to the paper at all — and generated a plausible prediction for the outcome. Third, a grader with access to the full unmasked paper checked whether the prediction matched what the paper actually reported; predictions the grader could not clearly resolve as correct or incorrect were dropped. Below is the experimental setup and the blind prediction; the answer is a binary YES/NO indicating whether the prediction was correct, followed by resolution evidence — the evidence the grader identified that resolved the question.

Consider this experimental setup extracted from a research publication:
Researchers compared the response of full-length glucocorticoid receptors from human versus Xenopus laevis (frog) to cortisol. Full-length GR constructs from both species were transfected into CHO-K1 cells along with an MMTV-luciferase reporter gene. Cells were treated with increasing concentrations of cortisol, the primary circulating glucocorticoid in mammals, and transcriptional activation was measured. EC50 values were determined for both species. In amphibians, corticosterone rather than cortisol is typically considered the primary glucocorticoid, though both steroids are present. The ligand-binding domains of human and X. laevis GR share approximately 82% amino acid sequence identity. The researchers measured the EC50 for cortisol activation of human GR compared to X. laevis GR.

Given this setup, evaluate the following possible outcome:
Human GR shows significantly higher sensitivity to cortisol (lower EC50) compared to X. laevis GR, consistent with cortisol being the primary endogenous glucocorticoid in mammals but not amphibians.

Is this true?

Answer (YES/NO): YES